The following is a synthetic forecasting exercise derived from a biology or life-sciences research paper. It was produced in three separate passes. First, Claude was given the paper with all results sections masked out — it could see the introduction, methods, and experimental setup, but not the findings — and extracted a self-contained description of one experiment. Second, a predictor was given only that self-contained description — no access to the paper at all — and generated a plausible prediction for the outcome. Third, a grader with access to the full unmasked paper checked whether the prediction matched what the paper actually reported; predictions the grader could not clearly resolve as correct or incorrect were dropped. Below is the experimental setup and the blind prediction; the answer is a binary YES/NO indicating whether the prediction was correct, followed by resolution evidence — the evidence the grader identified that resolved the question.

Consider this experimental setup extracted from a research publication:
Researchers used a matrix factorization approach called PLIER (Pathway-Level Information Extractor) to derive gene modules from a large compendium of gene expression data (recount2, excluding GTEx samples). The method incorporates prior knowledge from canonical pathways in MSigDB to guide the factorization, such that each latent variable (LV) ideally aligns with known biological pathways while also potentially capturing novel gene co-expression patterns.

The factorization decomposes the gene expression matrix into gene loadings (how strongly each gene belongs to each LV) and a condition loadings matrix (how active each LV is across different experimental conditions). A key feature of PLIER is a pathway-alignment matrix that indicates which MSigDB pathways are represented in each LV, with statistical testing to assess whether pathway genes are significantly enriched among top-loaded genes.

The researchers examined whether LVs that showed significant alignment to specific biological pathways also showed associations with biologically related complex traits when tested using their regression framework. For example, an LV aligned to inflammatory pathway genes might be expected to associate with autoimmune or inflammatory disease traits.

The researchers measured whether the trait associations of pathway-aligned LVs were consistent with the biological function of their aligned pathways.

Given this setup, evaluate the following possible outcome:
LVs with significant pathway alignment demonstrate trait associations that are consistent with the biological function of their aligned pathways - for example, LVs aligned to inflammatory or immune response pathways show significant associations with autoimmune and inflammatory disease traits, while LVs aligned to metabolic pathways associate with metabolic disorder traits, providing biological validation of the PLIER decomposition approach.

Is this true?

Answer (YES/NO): YES